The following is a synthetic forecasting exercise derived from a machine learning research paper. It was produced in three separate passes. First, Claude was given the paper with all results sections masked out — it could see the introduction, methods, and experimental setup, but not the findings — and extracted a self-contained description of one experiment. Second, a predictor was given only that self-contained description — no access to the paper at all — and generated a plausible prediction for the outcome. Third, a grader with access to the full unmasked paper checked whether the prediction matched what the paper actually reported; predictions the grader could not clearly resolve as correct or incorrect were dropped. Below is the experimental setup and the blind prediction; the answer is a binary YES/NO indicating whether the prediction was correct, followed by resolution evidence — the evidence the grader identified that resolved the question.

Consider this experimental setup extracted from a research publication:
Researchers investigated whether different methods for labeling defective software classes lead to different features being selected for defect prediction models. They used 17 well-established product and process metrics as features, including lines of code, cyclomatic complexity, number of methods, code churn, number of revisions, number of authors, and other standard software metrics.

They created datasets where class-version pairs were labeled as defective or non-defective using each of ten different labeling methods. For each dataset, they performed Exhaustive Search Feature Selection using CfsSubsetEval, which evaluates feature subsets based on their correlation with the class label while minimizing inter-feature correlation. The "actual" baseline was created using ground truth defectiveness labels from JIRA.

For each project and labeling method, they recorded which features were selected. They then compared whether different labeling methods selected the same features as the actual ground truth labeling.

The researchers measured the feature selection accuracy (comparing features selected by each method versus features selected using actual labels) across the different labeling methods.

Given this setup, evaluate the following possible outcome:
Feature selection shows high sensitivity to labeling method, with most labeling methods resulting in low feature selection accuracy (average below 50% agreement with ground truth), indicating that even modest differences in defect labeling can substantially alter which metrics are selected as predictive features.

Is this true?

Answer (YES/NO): NO